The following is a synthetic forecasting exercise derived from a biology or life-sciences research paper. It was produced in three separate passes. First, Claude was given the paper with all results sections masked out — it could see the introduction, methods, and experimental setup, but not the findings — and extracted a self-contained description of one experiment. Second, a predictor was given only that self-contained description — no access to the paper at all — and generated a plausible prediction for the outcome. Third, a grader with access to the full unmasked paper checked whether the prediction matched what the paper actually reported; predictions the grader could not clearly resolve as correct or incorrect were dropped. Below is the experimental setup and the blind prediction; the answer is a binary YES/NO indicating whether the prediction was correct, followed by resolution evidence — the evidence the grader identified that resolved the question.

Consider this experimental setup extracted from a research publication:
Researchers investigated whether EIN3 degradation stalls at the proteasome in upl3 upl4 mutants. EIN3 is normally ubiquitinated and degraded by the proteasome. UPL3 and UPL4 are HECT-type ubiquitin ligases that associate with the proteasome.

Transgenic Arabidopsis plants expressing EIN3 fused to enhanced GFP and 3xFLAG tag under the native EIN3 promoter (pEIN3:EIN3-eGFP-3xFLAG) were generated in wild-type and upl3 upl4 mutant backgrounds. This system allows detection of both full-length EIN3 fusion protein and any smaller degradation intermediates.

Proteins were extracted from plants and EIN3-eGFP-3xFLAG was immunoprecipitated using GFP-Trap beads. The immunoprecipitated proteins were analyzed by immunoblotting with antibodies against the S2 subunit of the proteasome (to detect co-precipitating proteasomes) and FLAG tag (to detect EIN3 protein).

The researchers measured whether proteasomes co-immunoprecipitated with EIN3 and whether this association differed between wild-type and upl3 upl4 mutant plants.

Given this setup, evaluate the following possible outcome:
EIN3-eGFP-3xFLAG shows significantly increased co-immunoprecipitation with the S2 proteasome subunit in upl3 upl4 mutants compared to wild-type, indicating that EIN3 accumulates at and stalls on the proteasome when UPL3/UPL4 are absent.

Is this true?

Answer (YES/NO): YES